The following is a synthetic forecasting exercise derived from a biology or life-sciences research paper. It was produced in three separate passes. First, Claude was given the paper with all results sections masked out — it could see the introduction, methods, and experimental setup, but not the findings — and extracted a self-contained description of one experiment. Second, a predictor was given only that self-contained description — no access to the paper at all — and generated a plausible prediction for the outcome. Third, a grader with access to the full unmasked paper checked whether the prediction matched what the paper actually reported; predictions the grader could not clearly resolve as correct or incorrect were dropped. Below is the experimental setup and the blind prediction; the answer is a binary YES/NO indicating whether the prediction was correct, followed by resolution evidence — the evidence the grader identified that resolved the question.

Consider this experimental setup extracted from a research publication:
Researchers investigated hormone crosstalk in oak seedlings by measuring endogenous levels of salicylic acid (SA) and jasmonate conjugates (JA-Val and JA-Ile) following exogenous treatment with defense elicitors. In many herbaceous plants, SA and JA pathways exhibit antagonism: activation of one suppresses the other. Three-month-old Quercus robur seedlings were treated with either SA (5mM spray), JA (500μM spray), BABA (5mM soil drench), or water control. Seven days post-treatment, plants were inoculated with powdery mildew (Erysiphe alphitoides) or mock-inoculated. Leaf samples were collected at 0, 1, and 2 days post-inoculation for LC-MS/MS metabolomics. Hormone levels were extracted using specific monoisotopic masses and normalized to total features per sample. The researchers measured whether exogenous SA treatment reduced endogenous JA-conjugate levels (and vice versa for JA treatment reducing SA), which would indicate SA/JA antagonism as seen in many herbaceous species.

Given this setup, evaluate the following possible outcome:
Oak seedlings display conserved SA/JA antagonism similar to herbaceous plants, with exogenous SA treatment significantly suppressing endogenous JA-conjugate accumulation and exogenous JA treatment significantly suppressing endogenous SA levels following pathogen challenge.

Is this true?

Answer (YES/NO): NO